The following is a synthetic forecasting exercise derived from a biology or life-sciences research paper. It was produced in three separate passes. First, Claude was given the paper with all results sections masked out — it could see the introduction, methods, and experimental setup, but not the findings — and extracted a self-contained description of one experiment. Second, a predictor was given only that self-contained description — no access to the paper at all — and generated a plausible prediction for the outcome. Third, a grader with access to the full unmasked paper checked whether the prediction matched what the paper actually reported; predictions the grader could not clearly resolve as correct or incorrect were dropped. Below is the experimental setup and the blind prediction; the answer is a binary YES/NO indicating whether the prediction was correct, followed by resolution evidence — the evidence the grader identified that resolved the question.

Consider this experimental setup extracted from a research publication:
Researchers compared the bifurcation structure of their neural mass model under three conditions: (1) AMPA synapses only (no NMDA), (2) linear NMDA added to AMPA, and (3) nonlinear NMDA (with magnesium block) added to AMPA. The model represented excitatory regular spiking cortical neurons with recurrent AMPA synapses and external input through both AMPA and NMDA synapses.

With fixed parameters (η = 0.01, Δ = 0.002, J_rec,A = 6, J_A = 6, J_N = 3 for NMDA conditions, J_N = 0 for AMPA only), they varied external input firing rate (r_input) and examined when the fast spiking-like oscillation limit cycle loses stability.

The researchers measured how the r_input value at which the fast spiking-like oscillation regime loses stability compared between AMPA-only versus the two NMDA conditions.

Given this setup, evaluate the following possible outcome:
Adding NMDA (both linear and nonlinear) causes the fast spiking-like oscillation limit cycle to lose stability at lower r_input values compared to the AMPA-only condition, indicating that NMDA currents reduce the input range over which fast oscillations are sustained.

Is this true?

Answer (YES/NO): YES